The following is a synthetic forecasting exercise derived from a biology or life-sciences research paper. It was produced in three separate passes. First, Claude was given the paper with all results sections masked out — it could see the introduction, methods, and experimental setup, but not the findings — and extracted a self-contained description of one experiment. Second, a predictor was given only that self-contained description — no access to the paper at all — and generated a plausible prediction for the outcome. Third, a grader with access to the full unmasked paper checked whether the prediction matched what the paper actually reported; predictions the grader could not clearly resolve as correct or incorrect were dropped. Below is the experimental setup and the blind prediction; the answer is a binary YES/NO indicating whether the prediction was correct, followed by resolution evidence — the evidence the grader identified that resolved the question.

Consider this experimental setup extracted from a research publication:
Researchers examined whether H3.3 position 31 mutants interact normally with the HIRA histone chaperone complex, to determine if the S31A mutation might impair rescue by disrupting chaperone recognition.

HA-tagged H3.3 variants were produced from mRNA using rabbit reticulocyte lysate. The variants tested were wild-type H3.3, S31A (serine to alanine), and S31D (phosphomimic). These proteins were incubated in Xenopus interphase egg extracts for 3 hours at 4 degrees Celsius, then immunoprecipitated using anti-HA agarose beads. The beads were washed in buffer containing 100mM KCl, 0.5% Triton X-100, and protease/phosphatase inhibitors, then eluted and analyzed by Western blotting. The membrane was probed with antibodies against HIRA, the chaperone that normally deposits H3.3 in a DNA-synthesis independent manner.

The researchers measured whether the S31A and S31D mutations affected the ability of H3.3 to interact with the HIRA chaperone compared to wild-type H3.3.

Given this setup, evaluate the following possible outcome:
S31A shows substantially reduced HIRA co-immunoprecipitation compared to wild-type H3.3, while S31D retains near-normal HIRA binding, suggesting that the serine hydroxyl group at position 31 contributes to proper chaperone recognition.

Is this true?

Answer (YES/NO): NO